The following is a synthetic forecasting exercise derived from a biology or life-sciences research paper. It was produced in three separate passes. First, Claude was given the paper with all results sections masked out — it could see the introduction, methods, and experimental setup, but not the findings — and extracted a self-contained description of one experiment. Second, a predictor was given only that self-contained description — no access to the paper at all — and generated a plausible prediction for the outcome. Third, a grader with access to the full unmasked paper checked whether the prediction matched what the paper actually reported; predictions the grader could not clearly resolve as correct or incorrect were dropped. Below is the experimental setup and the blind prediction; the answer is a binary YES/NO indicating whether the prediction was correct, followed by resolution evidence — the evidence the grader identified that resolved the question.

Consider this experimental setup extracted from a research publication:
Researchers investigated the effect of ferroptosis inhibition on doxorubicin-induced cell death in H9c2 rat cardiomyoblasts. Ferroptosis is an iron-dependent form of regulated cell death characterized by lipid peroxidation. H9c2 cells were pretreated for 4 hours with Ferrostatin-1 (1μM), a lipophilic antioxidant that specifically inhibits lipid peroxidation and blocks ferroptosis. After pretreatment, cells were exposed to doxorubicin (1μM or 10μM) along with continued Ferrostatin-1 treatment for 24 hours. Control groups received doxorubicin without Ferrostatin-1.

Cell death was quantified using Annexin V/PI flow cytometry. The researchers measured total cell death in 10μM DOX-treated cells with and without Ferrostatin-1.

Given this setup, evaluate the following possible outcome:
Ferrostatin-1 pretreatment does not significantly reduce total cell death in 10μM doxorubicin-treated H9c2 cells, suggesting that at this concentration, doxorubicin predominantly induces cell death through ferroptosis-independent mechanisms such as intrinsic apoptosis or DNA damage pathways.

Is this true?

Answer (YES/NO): YES